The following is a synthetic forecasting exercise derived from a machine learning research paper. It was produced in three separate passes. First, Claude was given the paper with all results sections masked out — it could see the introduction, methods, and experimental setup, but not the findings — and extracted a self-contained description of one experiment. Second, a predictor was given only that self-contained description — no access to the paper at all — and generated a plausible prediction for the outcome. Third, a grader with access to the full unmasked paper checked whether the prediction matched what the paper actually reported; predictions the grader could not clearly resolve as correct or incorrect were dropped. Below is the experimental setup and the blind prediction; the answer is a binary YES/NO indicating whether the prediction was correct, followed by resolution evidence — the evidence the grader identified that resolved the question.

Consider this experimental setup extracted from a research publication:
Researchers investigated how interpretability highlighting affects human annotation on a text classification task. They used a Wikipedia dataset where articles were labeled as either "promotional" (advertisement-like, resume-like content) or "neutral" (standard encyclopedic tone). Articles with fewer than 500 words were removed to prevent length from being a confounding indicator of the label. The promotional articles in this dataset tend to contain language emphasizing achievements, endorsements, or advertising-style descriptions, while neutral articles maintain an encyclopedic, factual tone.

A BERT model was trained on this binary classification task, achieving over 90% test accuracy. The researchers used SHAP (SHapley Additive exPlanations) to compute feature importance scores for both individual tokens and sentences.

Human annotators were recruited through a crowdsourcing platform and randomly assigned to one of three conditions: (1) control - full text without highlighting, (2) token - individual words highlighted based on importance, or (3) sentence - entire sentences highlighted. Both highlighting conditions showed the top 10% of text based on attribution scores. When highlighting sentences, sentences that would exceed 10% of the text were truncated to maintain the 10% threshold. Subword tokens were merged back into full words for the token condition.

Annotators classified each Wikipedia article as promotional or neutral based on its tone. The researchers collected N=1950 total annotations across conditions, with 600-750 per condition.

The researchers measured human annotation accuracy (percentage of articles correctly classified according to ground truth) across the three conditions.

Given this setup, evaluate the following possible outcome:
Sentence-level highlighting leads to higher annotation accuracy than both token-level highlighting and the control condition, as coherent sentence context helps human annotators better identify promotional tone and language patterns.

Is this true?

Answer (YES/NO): YES